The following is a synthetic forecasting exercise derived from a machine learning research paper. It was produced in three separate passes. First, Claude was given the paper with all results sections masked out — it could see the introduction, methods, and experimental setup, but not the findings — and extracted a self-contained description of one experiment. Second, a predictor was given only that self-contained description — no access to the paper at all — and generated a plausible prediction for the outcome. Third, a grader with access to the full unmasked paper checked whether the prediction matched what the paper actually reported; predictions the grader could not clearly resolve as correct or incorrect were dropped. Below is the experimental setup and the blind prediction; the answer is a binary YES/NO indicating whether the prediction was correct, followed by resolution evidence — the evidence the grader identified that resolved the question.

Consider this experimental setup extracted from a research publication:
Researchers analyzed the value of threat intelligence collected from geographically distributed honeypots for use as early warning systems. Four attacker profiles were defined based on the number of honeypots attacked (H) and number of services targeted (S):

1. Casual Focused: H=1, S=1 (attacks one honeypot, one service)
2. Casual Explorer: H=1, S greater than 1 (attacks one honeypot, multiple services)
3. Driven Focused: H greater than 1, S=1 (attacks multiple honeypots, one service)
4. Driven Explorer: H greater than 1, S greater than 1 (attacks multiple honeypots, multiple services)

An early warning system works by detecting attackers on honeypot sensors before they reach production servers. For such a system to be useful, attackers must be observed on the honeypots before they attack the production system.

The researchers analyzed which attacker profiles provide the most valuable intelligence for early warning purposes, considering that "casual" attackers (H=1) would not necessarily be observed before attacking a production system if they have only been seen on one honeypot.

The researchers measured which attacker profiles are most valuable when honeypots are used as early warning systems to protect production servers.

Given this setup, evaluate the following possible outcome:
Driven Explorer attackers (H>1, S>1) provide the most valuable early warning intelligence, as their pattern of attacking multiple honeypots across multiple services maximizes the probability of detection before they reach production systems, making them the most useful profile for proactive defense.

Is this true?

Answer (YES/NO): NO